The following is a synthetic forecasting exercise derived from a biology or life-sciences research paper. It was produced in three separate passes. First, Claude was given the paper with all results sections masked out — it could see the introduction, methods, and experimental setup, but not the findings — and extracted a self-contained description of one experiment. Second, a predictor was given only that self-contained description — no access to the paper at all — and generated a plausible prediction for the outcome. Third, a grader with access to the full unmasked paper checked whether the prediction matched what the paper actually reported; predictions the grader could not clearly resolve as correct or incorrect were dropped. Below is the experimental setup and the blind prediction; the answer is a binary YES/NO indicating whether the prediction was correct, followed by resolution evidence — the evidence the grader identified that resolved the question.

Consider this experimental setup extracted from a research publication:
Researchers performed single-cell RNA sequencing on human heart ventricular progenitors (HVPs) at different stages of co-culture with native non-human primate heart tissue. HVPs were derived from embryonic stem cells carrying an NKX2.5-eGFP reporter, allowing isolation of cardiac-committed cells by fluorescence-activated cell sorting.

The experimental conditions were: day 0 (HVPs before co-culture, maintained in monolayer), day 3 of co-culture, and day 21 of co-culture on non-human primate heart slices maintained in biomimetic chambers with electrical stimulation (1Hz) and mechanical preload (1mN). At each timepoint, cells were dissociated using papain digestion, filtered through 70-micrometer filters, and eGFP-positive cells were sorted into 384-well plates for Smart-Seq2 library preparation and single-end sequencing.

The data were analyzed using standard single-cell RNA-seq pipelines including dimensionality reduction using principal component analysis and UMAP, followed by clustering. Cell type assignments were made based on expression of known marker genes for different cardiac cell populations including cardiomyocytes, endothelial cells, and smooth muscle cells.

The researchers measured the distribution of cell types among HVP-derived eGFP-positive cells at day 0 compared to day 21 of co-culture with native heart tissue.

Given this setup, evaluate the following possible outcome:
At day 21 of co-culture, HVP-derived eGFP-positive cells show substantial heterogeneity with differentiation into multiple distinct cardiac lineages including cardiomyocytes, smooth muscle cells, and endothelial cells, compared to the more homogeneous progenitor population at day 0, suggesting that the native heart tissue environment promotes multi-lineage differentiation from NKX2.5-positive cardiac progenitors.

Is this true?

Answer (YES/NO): NO